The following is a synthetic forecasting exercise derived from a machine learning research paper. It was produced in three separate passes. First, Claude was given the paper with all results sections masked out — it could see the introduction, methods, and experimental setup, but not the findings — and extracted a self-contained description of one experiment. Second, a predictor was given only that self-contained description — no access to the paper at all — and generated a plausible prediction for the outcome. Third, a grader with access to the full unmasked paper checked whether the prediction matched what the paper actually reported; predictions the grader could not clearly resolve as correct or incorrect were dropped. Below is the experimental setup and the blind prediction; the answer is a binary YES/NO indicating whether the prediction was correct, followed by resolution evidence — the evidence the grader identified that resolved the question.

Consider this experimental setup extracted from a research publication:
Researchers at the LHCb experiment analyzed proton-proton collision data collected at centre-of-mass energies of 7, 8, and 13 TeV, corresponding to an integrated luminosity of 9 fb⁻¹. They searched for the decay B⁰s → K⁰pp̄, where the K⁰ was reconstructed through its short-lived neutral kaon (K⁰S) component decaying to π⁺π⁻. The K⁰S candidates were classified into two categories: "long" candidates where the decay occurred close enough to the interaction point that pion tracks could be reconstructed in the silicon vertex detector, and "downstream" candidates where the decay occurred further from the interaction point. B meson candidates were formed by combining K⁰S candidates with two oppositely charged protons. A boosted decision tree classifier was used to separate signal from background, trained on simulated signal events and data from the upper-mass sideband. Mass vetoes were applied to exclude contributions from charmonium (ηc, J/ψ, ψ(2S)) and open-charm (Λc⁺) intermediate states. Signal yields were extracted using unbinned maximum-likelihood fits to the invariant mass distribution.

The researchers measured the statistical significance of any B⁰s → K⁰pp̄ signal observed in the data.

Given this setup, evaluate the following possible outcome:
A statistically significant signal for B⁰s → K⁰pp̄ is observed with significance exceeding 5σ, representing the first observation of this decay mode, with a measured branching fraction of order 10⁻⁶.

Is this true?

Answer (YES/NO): NO